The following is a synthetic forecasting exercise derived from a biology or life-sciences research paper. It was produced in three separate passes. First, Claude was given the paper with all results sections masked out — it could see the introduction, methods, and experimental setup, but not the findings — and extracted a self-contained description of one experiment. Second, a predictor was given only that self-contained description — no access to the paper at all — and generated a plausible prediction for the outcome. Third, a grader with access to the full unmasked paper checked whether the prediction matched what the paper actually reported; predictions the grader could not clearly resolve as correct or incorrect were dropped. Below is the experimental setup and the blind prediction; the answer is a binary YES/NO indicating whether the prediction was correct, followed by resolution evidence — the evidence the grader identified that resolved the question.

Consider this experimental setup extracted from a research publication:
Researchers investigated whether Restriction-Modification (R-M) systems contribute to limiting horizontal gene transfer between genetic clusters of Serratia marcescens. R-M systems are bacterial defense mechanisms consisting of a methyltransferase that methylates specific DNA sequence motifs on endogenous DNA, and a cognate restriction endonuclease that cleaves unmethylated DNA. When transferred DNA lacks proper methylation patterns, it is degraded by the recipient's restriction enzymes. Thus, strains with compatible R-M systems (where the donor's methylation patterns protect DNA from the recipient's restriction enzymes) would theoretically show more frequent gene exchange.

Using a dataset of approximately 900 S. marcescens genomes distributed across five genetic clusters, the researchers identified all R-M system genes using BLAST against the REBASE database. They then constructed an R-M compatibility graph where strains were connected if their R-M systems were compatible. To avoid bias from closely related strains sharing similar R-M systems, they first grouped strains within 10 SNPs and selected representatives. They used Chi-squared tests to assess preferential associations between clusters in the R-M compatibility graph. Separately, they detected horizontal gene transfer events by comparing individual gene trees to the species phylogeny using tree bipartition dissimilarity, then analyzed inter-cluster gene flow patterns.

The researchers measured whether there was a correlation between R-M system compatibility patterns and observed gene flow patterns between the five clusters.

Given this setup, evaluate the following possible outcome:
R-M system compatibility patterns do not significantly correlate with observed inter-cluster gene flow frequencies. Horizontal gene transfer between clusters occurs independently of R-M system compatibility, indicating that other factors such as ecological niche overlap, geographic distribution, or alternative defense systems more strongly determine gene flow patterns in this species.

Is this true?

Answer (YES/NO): NO